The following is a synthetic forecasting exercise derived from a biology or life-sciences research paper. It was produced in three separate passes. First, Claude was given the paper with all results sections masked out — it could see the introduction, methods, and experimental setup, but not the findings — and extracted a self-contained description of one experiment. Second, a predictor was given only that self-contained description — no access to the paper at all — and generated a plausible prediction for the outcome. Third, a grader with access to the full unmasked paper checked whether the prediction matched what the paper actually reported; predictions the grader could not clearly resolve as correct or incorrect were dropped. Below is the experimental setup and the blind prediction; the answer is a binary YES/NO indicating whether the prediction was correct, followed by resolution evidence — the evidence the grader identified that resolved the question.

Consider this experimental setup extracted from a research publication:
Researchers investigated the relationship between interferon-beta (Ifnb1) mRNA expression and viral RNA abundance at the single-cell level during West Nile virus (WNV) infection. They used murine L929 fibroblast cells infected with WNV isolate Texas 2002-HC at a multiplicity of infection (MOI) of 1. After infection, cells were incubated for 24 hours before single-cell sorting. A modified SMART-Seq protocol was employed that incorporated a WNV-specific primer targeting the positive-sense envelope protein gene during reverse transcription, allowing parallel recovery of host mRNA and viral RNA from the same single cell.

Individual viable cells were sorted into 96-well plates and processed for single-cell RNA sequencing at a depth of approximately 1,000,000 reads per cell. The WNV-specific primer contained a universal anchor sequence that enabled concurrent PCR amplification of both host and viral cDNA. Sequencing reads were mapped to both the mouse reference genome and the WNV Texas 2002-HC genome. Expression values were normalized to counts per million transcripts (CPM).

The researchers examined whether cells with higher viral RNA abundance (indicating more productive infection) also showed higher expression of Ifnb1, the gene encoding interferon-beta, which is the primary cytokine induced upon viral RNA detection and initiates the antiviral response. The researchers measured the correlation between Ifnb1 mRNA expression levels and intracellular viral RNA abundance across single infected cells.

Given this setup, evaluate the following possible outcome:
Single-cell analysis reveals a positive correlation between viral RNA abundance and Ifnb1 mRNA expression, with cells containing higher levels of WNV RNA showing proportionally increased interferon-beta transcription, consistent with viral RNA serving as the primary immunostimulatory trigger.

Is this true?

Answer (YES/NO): NO